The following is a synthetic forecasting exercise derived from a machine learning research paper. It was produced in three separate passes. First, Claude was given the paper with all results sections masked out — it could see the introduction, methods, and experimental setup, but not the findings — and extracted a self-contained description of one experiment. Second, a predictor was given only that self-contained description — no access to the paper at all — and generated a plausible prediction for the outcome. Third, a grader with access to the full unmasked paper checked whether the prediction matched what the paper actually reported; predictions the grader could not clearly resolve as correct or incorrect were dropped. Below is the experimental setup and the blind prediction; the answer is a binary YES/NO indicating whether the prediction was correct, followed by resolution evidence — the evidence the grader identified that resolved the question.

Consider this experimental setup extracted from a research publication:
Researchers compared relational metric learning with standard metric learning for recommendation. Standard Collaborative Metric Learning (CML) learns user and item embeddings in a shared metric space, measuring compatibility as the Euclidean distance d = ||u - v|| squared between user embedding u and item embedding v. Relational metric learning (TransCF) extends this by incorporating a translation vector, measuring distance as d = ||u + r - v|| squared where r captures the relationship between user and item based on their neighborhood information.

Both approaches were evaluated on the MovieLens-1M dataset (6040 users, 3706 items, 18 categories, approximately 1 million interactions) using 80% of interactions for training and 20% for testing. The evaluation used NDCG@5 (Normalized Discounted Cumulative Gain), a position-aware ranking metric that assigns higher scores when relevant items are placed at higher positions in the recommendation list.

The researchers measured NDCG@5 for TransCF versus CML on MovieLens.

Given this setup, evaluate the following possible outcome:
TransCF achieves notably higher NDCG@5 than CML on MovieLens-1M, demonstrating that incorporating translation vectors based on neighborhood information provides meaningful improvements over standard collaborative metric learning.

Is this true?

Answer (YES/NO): NO